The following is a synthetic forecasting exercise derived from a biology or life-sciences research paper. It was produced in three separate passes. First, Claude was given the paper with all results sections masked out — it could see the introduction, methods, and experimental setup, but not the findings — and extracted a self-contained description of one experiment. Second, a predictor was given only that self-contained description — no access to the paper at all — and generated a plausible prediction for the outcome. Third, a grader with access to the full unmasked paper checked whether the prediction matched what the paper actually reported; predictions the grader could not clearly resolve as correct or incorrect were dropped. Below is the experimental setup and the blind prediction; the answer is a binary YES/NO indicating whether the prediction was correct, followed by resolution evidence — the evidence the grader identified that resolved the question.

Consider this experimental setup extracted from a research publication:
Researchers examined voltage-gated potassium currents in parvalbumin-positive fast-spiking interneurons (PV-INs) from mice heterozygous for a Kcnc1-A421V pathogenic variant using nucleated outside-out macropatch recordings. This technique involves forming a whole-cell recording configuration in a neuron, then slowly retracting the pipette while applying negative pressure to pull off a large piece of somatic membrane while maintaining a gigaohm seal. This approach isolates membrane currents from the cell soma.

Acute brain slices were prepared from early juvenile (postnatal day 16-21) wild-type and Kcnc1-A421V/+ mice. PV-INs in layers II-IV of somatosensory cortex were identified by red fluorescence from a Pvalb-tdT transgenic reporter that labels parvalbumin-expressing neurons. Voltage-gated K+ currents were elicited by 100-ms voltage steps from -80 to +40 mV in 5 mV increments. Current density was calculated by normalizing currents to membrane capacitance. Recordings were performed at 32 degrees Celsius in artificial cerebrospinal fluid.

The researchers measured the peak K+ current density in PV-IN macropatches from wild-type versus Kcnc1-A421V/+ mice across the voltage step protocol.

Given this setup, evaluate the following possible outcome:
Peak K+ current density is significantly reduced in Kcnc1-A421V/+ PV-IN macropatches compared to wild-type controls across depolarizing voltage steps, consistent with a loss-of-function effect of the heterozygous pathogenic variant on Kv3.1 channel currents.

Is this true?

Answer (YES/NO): YES